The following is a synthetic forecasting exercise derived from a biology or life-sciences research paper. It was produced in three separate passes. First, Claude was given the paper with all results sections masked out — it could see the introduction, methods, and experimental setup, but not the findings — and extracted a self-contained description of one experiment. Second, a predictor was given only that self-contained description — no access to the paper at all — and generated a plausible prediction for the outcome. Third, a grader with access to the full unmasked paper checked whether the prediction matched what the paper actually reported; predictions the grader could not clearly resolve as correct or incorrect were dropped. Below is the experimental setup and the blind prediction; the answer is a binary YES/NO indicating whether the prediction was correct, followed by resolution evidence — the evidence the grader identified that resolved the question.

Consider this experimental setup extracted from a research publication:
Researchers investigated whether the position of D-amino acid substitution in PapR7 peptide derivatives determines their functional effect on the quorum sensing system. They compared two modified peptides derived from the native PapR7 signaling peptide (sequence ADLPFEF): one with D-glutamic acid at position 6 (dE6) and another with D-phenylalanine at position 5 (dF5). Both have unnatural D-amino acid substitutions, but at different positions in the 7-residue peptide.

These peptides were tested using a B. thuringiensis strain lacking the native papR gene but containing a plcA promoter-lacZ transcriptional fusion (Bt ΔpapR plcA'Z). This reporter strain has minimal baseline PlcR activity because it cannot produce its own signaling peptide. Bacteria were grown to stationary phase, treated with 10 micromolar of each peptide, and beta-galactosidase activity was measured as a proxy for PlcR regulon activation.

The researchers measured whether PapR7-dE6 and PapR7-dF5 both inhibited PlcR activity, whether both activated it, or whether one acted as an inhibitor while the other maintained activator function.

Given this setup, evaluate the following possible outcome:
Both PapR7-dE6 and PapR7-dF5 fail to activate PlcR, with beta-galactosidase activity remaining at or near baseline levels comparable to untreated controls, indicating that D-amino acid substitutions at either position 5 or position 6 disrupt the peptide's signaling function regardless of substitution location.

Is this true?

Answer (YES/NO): NO